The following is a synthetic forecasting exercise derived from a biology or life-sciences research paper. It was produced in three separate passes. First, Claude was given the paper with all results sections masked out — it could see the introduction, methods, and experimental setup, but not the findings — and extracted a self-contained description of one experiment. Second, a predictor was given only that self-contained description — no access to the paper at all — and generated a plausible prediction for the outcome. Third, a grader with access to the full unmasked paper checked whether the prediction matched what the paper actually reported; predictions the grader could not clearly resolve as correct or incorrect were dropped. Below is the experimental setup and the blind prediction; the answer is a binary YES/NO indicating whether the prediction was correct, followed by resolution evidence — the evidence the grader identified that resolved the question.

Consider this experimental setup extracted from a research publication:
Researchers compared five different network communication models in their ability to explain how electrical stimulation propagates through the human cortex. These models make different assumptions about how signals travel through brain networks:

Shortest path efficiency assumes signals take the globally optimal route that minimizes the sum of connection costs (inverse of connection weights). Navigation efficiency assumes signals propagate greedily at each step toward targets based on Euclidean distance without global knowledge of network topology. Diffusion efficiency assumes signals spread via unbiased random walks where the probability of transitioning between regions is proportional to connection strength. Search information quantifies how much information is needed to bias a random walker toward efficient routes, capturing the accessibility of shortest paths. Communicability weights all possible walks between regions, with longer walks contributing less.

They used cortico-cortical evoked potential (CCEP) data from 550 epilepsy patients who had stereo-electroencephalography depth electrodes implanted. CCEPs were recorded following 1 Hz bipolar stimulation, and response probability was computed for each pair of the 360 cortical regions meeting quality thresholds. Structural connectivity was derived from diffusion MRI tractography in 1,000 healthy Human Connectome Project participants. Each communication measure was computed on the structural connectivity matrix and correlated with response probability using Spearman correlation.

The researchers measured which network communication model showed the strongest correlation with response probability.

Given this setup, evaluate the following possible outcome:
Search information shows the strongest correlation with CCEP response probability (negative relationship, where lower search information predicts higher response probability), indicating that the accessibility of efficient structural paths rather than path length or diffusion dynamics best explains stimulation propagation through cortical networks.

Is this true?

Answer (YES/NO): YES